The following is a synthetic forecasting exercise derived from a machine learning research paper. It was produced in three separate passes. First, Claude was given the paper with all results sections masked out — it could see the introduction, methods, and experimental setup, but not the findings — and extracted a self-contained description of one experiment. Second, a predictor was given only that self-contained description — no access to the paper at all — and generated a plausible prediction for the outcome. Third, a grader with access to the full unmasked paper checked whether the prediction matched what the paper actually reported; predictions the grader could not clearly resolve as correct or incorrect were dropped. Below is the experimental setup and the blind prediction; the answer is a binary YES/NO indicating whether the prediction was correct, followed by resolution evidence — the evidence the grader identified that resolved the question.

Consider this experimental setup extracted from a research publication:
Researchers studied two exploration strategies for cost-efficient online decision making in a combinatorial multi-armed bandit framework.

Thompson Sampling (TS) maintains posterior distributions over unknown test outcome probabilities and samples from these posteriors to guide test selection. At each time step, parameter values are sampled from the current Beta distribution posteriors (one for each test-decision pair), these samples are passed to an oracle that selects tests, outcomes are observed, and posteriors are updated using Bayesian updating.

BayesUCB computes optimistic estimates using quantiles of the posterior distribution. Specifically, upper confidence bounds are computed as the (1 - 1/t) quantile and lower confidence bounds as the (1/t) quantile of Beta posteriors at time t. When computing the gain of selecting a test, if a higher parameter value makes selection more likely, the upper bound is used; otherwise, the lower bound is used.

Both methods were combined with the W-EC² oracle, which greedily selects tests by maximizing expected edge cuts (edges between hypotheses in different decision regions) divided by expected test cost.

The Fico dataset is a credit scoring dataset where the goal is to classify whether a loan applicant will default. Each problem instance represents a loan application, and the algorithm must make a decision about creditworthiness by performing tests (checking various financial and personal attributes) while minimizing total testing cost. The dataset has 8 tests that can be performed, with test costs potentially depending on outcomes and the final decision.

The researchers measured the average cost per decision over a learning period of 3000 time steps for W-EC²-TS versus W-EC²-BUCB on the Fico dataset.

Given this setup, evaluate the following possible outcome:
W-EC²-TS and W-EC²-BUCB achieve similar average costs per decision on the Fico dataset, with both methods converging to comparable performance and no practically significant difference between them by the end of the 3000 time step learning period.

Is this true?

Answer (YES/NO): NO